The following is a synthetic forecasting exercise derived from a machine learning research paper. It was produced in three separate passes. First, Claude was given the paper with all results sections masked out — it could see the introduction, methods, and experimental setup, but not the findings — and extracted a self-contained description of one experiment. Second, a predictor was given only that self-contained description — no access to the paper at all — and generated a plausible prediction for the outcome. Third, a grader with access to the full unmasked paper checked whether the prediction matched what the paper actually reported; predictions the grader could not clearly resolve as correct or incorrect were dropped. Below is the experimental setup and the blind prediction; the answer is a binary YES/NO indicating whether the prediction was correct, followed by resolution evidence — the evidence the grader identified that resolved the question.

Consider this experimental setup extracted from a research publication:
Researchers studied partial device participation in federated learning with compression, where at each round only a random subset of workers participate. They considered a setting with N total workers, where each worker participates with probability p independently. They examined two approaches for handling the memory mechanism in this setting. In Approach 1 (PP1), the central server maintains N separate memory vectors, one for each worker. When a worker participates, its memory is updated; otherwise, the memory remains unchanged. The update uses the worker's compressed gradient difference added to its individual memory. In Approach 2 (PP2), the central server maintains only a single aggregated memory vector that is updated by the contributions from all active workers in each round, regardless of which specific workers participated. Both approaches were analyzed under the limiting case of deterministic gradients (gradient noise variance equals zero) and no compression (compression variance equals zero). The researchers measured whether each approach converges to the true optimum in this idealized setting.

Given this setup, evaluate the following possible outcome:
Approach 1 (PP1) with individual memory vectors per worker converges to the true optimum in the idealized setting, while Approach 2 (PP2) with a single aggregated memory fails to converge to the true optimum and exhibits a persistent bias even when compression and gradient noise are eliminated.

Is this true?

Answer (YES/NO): NO